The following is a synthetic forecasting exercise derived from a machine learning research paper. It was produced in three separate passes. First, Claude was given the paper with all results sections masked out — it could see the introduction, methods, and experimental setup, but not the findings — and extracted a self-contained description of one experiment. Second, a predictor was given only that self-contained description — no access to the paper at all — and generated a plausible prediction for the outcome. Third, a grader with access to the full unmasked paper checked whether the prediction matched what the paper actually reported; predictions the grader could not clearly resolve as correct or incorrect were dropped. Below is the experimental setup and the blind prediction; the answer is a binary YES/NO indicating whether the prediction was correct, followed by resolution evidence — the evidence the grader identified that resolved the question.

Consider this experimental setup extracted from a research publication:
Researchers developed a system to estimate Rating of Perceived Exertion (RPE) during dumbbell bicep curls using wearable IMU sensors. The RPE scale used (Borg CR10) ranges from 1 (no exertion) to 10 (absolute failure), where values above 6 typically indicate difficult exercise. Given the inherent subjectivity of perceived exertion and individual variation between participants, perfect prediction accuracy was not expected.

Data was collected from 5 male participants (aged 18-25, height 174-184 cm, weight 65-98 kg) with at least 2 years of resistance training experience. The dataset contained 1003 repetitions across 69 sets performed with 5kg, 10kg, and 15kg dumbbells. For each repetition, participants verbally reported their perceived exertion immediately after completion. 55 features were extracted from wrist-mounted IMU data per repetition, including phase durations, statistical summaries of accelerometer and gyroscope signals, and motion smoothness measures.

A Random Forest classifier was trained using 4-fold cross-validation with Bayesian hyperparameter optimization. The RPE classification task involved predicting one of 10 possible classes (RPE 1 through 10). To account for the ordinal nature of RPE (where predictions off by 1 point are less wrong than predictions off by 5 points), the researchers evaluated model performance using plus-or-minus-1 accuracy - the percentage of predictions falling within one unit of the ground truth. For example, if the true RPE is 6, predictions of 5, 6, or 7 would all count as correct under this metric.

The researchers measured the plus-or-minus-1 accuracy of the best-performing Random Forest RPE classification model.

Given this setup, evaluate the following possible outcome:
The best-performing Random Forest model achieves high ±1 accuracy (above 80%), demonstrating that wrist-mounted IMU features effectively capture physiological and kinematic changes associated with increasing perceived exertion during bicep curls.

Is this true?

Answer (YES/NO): YES